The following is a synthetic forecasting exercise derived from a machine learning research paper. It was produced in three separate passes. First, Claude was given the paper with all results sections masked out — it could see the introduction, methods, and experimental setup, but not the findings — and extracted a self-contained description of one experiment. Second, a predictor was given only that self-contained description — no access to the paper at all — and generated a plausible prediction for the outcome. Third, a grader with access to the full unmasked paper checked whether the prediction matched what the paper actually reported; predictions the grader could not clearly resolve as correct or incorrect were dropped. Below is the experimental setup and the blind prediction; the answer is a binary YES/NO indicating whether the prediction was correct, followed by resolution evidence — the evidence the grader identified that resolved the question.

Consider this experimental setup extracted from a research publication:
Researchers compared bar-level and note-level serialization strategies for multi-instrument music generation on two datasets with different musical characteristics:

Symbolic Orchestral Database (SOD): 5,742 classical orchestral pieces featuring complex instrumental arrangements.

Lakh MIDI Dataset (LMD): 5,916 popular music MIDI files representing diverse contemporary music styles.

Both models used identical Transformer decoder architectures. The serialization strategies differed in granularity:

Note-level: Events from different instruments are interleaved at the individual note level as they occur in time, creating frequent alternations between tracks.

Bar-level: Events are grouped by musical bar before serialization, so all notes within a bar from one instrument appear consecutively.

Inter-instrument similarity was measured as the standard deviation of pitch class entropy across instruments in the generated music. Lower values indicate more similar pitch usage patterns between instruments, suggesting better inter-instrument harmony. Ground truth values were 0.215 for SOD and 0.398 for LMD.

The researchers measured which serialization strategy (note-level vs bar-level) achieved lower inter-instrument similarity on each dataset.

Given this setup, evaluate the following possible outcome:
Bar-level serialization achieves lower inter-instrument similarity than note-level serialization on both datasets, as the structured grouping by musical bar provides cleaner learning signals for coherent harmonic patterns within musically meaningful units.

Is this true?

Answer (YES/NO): YES